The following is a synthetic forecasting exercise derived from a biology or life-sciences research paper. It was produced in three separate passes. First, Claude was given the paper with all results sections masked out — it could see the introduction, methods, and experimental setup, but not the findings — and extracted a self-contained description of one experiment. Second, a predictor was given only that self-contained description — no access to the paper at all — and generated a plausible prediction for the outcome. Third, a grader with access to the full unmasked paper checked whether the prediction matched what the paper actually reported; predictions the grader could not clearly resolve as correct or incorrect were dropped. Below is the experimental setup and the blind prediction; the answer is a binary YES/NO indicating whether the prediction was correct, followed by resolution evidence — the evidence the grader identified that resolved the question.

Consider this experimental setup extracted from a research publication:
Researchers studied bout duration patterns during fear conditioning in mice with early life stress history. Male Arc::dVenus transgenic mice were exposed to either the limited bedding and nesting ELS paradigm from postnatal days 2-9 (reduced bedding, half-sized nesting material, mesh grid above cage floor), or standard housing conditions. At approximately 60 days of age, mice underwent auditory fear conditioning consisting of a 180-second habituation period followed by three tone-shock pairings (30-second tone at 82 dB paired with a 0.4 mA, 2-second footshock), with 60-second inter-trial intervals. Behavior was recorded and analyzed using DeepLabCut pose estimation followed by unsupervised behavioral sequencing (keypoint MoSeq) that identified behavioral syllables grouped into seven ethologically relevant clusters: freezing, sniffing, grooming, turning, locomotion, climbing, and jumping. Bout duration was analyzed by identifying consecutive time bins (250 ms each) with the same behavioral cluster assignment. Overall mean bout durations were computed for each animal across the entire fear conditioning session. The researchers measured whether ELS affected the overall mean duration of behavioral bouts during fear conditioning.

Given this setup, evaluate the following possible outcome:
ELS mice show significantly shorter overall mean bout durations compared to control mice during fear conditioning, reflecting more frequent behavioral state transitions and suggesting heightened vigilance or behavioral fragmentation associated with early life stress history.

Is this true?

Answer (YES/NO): NO